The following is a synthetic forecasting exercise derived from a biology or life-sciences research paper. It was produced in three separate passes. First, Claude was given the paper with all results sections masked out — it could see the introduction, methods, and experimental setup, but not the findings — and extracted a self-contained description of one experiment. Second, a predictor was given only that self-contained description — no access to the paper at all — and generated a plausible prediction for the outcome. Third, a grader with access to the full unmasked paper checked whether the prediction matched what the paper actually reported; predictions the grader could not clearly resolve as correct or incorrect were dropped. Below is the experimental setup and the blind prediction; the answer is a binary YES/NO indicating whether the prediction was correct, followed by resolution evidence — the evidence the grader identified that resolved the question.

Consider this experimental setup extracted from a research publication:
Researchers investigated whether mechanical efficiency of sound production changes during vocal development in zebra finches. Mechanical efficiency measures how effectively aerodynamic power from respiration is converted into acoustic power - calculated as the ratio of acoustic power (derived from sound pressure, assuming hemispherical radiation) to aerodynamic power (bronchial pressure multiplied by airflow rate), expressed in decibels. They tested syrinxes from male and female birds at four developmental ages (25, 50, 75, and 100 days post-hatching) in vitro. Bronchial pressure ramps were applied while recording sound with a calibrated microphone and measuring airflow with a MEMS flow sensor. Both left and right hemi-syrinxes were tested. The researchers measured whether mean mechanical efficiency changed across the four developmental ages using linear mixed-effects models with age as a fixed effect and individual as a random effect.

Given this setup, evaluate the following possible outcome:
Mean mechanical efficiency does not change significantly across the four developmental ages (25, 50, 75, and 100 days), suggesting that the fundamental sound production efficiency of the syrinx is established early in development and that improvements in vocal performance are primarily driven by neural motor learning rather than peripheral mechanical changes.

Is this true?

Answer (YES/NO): NO